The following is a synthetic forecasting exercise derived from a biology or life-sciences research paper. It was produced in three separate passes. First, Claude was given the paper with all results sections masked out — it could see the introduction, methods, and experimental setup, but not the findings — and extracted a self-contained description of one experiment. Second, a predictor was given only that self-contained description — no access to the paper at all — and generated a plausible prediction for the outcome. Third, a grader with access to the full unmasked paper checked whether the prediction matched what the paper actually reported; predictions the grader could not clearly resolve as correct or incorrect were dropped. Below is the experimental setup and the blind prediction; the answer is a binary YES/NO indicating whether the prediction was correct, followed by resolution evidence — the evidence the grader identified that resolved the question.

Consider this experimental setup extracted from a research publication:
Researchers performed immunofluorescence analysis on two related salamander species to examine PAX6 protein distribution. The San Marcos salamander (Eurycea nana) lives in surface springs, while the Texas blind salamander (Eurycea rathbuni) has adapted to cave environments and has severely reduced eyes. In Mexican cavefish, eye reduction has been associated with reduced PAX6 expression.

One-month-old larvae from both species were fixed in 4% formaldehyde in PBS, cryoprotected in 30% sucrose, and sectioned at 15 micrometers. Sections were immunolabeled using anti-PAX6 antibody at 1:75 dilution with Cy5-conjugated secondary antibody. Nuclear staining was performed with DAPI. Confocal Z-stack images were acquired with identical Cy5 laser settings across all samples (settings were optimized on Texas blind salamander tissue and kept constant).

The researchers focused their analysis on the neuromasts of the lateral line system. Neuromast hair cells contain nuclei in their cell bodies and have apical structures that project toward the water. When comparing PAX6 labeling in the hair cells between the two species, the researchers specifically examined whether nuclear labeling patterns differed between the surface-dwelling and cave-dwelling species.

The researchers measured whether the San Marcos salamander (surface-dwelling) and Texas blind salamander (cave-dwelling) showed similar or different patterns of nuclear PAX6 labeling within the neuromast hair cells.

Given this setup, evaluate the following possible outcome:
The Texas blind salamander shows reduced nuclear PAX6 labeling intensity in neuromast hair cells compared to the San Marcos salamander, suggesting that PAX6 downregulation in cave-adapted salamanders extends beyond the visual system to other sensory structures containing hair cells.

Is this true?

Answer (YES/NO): NO